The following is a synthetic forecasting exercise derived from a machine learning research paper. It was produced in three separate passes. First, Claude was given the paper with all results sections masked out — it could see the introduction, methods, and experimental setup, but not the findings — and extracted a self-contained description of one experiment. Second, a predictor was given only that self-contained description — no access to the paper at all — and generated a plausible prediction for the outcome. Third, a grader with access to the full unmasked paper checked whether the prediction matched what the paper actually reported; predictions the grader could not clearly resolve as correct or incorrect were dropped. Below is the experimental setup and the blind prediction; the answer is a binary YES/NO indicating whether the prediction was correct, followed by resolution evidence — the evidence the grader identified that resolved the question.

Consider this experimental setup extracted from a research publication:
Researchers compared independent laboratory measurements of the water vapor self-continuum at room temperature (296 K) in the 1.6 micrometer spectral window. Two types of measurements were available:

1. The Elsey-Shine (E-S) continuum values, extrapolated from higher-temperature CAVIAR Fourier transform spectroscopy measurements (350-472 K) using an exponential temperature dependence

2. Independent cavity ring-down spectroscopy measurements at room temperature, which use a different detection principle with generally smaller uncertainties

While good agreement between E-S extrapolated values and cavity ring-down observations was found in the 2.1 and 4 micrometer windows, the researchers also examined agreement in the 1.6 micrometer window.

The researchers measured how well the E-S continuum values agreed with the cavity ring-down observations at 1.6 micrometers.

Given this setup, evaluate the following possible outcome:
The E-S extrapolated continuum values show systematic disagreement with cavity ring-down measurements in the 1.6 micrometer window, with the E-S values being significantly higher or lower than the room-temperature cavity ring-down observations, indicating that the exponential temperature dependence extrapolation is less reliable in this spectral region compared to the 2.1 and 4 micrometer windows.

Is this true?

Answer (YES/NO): YES